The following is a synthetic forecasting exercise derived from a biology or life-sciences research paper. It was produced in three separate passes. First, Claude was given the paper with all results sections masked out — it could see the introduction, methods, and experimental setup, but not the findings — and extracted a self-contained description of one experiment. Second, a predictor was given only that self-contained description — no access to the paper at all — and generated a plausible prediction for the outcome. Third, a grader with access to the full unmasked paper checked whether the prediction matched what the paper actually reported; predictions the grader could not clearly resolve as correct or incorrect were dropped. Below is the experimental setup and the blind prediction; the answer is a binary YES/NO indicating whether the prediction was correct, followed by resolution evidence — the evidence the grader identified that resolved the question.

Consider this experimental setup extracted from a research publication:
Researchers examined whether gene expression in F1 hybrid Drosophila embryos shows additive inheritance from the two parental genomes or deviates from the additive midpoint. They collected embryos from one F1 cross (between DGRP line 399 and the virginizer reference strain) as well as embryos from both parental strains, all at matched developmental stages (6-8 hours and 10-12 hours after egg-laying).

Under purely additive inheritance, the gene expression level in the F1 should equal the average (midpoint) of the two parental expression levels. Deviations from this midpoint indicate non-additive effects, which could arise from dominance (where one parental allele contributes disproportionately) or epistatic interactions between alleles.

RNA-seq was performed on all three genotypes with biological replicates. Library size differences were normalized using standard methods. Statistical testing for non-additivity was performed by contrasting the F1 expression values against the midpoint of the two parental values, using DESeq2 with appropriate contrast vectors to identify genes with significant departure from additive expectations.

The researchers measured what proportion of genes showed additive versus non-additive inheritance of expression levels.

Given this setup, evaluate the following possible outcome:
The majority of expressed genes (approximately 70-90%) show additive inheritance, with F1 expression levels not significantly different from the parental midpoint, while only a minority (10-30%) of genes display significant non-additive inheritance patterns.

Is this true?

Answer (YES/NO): NO